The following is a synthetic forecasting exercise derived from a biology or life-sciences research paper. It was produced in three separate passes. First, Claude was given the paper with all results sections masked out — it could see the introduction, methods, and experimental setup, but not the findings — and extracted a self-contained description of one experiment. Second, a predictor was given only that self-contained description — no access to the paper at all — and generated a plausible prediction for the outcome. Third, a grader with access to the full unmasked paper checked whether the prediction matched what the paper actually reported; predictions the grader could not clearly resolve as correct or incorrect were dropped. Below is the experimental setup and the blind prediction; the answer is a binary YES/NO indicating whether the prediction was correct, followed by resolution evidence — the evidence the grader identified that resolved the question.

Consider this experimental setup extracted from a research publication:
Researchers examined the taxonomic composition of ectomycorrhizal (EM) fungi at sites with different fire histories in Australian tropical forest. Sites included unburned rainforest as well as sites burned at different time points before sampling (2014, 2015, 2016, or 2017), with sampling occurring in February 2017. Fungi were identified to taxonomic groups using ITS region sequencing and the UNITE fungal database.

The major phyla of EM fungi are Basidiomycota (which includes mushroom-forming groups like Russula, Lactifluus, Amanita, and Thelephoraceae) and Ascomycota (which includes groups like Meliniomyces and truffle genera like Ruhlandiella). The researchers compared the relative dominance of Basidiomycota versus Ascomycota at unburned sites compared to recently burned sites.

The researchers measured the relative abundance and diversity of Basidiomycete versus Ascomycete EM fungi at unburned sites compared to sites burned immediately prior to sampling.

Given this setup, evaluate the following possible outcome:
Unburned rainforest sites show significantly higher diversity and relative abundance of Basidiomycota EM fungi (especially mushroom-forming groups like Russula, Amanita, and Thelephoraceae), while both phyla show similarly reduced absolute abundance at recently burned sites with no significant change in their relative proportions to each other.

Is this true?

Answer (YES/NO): NO